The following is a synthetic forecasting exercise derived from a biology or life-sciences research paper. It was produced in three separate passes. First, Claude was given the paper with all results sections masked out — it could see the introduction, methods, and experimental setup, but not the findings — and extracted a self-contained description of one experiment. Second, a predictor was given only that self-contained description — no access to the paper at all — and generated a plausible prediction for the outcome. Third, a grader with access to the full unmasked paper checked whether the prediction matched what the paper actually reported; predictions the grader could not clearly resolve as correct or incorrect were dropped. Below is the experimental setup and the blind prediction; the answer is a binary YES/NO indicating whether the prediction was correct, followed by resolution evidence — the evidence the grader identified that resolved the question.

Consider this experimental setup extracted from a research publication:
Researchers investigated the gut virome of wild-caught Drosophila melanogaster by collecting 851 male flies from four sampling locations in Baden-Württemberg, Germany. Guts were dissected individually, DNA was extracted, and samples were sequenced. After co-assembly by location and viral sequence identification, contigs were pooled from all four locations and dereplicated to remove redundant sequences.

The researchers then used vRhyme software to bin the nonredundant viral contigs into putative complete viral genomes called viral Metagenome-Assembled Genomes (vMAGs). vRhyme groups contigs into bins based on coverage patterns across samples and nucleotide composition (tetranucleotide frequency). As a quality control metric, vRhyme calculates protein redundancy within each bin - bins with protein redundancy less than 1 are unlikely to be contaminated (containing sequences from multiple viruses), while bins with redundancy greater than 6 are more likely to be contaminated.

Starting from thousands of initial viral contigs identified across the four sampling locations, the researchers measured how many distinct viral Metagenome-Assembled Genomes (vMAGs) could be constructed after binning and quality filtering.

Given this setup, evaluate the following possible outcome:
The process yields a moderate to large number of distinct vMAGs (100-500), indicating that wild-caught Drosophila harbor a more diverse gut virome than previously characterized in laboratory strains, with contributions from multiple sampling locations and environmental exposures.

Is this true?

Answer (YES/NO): YES